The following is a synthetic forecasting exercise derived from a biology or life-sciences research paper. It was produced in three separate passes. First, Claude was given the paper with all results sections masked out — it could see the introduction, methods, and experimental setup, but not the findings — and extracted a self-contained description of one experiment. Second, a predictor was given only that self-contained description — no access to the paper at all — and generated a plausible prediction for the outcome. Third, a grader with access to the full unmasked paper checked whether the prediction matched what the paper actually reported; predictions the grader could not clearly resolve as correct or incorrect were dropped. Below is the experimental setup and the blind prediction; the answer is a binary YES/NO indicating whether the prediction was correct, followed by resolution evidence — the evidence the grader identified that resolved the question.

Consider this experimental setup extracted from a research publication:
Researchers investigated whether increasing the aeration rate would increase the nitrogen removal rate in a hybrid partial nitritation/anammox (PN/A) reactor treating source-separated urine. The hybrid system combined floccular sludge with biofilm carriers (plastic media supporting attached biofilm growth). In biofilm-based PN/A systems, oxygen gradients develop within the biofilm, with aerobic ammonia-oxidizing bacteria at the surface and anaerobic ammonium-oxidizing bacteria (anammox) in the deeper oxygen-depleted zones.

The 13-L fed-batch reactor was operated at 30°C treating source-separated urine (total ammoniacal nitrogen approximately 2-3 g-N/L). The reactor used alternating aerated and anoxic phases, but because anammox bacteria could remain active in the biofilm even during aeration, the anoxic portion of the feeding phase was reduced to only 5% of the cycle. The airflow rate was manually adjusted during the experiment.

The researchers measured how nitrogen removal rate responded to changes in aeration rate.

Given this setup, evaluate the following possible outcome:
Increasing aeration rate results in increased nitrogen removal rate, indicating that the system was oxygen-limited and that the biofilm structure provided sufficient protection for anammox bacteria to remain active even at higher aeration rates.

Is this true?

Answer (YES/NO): YES